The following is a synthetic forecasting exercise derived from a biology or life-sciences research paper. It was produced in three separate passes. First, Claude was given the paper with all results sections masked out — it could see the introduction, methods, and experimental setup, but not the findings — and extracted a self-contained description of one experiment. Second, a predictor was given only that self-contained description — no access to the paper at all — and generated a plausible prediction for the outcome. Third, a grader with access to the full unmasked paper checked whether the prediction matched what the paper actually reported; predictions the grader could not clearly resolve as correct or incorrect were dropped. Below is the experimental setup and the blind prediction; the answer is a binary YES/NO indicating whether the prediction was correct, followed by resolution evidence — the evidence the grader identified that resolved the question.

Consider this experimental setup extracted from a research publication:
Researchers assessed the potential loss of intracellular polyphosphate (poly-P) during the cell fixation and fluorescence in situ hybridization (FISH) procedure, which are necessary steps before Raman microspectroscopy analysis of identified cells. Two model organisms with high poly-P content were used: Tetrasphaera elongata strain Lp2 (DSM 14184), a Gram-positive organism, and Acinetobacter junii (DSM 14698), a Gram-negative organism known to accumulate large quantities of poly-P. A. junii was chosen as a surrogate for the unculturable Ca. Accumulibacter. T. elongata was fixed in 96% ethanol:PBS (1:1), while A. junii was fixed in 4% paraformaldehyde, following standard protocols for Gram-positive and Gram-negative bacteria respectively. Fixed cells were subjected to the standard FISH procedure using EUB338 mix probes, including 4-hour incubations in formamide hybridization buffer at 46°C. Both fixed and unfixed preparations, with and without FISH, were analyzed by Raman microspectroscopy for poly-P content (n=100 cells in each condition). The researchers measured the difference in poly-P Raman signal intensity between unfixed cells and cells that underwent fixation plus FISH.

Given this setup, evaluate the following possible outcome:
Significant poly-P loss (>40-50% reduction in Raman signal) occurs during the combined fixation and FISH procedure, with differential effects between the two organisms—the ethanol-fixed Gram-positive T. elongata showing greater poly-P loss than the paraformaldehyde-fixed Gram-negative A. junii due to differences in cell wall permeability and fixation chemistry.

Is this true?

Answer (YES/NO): NO